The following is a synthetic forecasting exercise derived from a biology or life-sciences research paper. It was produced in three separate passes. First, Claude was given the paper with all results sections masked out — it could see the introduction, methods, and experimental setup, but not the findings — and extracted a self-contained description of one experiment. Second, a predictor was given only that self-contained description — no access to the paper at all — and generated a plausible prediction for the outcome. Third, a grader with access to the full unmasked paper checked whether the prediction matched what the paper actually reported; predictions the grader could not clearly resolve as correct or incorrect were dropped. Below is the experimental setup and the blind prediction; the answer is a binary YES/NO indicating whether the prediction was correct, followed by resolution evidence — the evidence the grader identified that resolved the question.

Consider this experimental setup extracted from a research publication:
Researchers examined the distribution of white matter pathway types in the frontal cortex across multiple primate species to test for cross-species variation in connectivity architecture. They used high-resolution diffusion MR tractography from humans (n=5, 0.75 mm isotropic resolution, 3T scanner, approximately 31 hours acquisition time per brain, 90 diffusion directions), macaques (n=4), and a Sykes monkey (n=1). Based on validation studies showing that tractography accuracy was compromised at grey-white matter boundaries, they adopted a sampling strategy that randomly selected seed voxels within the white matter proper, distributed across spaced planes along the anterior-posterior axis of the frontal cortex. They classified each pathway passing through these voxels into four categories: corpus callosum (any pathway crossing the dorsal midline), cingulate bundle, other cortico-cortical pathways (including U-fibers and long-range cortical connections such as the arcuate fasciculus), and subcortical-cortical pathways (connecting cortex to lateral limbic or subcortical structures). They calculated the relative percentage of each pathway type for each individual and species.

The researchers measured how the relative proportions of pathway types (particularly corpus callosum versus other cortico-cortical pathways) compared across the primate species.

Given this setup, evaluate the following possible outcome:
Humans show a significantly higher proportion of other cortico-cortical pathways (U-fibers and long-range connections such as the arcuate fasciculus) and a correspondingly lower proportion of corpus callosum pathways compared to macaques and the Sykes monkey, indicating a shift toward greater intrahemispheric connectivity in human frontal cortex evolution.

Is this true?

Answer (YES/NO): NO